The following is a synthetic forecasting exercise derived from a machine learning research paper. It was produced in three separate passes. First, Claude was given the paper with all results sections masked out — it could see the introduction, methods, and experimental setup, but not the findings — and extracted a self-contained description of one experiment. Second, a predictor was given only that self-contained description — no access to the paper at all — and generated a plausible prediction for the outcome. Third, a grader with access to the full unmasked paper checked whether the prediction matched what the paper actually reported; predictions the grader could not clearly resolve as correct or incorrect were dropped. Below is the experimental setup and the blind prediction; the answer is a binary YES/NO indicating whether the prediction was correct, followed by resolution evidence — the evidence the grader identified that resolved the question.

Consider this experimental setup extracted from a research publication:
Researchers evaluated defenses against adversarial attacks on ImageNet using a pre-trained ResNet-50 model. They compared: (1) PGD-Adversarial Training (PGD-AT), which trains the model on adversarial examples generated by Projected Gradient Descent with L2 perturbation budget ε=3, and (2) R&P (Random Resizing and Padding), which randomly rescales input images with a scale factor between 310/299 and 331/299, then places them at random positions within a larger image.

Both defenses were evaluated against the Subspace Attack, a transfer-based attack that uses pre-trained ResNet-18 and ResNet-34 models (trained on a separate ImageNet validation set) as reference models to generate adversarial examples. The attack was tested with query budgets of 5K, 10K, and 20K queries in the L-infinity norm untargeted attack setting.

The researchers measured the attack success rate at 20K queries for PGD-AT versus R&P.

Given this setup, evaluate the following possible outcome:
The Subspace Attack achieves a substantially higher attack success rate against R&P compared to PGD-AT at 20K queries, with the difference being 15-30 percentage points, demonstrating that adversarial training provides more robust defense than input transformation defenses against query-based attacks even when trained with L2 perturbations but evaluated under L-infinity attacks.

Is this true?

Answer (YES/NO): NO